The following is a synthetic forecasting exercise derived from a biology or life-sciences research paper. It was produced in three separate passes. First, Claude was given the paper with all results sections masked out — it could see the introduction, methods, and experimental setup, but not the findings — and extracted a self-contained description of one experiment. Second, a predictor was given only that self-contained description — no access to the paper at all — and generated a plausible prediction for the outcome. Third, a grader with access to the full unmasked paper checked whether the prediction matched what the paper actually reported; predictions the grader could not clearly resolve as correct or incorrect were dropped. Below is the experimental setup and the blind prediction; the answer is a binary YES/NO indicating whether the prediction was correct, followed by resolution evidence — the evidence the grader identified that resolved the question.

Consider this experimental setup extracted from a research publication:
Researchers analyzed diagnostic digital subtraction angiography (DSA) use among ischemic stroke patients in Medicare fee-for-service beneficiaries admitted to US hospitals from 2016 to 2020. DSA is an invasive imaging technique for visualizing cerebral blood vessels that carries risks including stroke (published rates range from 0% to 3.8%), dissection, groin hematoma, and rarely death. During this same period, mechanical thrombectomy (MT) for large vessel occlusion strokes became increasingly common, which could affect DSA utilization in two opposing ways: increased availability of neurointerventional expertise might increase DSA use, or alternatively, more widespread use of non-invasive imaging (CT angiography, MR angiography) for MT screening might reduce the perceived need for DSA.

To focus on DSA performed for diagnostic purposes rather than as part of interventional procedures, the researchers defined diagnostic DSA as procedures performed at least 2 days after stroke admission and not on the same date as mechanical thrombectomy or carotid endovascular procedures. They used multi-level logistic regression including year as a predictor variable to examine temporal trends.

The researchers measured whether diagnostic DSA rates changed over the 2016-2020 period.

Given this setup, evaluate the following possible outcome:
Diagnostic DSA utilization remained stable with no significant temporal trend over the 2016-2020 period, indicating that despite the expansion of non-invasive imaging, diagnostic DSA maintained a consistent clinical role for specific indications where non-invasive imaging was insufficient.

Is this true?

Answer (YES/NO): YES